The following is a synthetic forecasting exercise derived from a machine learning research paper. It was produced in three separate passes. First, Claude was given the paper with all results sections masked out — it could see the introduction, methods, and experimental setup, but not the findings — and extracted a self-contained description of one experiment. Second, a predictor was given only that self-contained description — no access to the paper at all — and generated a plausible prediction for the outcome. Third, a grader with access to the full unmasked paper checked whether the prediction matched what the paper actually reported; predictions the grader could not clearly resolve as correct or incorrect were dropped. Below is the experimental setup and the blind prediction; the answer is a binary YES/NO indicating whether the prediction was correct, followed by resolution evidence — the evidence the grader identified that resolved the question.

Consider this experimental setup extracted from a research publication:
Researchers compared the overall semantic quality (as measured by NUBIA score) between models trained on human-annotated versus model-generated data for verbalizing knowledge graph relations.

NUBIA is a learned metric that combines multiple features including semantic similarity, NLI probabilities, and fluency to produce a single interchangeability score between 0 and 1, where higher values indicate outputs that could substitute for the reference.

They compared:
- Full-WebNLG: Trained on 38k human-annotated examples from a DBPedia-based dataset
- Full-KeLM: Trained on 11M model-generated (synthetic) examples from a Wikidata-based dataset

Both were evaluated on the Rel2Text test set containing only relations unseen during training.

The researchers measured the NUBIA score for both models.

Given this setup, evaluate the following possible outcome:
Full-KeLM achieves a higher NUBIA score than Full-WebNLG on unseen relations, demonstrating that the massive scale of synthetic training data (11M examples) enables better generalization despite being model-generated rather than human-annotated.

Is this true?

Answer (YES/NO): NO